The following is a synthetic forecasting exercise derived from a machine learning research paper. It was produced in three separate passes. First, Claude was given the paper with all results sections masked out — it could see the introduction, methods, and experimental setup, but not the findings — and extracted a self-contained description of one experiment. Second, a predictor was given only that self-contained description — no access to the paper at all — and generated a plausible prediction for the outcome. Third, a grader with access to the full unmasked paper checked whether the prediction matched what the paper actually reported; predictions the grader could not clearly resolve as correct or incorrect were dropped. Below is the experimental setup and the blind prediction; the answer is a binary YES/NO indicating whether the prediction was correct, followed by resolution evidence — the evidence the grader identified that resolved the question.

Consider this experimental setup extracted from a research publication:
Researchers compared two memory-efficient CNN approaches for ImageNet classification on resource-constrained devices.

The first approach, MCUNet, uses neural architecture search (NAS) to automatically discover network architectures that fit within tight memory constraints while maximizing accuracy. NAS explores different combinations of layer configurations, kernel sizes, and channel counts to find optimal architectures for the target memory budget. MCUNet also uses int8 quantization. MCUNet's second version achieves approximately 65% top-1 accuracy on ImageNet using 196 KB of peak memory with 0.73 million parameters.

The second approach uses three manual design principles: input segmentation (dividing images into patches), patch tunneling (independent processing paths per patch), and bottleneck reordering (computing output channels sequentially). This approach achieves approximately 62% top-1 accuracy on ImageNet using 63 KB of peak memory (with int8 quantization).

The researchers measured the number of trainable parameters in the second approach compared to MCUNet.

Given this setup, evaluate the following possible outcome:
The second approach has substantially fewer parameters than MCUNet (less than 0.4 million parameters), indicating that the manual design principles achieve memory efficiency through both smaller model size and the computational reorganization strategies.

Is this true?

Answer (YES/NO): NO